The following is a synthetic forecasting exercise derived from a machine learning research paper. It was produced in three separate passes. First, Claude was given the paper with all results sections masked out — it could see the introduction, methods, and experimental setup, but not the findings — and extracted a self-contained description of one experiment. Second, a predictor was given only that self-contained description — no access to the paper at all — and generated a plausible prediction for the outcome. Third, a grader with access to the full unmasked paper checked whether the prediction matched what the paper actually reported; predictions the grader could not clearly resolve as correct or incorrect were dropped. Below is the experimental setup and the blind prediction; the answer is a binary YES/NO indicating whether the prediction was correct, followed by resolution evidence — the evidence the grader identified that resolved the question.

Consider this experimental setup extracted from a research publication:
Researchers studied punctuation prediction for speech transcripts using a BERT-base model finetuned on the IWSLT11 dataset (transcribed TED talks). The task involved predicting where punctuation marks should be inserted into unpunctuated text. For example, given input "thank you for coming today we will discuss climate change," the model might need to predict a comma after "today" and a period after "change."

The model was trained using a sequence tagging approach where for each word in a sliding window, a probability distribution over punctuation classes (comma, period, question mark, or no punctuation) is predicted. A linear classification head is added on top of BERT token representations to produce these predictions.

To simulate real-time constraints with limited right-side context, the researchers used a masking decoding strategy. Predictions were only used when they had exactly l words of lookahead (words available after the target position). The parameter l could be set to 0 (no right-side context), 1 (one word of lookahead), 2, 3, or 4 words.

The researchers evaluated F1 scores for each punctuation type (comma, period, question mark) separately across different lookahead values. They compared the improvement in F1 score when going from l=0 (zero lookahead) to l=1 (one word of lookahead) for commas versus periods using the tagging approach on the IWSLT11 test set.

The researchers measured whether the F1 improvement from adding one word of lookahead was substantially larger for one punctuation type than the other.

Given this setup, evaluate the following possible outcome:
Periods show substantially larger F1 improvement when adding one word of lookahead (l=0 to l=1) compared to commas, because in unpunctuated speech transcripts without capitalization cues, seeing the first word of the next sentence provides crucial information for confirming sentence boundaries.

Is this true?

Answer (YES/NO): NO